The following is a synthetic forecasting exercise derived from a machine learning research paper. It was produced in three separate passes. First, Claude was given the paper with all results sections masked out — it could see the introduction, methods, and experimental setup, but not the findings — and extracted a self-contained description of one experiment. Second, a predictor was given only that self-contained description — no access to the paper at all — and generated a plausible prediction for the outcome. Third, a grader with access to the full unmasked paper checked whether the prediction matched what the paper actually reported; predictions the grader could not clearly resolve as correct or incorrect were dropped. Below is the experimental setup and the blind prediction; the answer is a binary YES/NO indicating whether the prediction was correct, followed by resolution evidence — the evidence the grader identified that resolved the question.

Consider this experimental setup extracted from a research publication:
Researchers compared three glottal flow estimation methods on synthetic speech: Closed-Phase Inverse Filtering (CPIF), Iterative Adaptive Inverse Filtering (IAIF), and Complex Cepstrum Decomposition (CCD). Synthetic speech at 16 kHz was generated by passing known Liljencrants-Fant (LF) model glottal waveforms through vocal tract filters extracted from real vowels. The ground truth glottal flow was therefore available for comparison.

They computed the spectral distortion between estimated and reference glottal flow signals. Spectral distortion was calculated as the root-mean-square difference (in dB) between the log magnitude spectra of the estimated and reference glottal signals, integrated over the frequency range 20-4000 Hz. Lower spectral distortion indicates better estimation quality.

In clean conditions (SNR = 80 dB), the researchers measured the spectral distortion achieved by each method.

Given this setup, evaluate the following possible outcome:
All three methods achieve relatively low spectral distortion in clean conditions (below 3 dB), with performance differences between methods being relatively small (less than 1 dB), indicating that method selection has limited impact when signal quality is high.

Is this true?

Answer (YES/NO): NO